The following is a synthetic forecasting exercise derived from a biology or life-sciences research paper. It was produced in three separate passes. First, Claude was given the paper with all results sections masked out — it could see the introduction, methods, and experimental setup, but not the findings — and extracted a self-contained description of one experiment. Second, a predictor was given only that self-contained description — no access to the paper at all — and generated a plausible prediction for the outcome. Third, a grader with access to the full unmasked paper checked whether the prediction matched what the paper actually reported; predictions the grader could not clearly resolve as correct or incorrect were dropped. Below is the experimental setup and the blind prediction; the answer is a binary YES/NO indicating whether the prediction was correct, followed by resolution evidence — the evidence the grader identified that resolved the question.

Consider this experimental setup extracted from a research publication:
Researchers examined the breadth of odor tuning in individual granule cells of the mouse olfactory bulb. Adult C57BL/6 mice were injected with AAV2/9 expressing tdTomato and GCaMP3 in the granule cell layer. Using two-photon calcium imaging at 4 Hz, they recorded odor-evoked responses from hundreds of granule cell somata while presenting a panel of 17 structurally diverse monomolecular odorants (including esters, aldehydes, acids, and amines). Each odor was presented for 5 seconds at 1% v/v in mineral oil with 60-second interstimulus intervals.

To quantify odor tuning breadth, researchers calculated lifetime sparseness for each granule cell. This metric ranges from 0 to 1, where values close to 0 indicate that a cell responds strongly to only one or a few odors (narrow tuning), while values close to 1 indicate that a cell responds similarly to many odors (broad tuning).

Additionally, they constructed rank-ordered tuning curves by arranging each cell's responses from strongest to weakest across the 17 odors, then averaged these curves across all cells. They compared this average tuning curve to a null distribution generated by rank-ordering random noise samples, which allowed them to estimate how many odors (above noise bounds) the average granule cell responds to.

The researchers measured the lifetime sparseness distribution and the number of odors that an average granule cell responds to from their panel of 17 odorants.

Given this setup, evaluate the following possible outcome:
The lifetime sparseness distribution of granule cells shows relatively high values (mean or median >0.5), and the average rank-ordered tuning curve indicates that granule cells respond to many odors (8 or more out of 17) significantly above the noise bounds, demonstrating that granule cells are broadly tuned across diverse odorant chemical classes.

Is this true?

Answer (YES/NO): NO